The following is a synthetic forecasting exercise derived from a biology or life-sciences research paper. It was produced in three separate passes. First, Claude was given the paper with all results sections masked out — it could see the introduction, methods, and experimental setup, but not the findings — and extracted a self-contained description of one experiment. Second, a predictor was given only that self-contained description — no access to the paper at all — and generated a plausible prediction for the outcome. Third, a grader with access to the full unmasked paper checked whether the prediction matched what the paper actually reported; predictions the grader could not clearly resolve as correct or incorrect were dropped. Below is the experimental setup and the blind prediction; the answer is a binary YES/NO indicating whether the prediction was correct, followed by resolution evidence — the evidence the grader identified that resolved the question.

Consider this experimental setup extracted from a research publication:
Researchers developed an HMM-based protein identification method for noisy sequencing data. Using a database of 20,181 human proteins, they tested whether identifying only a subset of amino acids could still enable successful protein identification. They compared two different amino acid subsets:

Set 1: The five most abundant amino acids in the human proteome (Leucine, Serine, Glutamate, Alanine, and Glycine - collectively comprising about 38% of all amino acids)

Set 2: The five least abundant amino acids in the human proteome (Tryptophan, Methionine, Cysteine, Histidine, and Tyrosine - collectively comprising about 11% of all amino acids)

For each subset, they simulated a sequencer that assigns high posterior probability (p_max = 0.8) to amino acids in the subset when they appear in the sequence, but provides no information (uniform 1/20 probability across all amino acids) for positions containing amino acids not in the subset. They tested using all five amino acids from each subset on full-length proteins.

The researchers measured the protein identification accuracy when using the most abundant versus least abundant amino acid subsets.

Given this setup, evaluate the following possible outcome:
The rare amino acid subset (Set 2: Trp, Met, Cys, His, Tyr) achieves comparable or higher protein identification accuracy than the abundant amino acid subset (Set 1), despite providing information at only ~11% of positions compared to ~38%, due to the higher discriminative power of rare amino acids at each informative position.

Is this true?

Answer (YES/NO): NO